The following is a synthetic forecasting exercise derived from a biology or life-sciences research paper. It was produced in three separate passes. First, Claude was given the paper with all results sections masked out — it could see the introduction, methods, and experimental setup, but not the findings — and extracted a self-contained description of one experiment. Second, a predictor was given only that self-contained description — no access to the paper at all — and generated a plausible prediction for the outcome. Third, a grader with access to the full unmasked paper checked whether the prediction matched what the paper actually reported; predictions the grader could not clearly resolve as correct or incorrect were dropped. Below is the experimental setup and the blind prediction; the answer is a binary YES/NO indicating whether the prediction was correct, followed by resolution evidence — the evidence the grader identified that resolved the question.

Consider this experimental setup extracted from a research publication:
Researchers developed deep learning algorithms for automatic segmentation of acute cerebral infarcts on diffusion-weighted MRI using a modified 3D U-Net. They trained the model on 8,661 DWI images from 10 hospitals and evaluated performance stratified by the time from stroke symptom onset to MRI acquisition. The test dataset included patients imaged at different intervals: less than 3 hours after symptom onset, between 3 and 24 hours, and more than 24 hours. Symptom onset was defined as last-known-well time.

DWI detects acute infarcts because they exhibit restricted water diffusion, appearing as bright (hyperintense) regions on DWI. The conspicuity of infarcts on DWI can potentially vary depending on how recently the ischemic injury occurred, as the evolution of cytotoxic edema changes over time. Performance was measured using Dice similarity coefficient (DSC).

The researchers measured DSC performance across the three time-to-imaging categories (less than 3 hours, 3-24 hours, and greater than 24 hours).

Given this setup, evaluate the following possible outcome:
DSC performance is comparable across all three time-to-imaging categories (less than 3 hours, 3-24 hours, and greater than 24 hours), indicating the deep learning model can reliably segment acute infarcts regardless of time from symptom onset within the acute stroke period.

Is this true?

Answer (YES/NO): NO